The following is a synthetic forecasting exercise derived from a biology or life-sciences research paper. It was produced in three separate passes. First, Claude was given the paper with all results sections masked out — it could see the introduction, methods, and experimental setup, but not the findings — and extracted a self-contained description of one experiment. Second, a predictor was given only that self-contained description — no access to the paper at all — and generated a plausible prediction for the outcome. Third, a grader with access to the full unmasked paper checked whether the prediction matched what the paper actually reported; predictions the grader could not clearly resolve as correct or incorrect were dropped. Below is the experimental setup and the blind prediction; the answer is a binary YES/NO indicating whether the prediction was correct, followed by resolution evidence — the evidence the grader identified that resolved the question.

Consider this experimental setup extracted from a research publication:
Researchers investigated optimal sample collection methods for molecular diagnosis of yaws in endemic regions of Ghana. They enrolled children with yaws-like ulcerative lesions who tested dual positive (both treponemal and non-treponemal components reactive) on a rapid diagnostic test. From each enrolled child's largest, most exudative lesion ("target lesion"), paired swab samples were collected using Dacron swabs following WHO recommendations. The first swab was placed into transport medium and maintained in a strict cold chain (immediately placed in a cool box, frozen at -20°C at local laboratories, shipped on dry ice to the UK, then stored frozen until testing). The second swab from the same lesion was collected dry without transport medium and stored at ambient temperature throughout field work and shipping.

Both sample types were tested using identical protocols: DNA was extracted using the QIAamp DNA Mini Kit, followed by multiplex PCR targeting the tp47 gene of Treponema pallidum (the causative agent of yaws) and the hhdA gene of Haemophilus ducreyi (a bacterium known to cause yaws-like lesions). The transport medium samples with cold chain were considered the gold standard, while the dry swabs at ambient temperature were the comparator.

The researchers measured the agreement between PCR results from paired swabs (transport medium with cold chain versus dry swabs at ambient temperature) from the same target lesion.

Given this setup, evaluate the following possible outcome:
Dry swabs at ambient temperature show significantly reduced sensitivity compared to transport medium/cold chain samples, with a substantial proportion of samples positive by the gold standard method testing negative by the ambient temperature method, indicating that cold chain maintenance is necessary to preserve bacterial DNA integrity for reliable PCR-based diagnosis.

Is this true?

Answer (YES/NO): NO